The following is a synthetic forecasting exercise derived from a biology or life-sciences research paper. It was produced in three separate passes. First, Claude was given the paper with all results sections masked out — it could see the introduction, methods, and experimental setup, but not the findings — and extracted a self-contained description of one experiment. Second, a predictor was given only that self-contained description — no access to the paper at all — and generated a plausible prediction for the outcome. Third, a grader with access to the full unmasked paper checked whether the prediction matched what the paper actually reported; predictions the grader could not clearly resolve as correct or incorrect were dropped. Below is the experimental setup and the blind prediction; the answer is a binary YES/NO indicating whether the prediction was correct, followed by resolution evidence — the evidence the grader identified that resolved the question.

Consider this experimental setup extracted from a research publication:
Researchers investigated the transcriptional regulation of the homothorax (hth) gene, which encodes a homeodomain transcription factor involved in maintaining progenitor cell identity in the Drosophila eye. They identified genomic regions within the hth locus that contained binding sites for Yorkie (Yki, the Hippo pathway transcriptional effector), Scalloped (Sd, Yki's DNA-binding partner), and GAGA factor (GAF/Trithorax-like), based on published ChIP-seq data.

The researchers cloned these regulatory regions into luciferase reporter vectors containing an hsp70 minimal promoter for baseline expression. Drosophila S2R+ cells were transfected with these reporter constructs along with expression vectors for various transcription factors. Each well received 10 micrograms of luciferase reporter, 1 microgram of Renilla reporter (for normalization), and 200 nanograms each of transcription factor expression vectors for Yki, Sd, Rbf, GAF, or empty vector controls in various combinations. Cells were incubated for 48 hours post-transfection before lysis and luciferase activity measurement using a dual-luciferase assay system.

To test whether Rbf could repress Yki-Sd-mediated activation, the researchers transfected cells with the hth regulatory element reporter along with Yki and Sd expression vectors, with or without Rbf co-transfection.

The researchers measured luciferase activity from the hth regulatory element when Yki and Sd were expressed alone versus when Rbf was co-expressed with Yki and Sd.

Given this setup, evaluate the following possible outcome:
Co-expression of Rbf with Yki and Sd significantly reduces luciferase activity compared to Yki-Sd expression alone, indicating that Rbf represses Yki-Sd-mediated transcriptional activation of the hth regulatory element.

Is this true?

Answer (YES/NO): YES